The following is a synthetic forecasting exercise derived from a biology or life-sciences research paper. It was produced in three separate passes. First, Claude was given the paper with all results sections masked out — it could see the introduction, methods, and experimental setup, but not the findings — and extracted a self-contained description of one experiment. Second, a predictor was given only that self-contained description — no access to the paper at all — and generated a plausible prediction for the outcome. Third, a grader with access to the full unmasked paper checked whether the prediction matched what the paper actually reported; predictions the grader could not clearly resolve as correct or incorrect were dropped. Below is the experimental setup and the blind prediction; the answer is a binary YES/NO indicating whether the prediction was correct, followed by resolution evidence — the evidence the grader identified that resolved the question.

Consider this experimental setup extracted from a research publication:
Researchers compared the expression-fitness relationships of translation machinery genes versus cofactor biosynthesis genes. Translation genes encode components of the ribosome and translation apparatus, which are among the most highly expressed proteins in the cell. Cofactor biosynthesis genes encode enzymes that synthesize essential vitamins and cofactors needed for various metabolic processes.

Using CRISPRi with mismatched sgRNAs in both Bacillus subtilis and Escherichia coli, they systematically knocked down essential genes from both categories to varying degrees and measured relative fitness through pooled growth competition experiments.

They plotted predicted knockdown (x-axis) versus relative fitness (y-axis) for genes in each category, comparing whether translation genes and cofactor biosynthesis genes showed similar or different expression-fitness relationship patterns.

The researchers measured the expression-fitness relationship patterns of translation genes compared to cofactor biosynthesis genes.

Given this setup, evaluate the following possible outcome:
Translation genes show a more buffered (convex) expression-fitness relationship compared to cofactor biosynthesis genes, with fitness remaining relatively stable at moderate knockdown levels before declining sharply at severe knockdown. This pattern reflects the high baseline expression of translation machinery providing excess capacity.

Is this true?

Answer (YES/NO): NO